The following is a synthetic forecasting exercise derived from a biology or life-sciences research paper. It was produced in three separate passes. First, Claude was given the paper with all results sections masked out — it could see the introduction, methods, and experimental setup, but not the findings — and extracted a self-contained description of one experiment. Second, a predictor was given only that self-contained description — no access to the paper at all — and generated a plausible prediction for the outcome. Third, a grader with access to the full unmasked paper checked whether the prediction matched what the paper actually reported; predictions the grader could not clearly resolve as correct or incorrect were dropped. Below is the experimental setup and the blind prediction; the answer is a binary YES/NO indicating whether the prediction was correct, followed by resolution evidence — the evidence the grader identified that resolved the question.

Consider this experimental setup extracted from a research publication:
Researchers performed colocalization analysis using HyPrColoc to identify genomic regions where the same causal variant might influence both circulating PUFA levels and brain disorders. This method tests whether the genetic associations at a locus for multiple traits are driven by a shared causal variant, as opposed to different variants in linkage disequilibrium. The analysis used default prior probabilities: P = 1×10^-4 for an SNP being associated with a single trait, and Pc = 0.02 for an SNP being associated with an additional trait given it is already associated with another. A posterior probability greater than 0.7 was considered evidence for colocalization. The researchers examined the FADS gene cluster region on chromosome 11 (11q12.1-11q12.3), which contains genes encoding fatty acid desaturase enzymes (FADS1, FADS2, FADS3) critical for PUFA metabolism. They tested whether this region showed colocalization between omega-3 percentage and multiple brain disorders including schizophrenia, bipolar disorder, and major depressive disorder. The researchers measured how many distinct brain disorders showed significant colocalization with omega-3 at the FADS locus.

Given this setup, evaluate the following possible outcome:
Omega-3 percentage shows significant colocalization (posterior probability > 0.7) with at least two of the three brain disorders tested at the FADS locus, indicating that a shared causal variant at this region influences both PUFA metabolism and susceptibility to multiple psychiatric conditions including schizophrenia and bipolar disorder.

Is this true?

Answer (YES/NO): NO